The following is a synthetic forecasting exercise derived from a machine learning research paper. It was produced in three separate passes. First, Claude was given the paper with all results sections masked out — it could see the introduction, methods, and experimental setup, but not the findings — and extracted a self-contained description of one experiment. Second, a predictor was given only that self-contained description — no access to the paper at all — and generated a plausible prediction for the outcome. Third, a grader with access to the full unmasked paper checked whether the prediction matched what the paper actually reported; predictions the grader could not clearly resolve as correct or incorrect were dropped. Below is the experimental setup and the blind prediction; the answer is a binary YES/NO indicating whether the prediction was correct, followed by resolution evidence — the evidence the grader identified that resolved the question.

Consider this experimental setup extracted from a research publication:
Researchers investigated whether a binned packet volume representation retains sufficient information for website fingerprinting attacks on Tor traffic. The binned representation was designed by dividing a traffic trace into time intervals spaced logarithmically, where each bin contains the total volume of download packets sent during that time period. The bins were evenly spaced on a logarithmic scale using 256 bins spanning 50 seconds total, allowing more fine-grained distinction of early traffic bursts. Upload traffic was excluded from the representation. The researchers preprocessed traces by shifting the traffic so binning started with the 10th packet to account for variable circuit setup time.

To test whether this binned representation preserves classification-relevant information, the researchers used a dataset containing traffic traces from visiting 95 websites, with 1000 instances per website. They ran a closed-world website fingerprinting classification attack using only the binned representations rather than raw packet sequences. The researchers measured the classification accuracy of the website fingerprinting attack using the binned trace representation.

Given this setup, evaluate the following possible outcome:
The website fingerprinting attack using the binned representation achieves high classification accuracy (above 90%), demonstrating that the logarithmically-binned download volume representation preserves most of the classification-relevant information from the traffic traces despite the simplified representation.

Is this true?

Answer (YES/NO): YES